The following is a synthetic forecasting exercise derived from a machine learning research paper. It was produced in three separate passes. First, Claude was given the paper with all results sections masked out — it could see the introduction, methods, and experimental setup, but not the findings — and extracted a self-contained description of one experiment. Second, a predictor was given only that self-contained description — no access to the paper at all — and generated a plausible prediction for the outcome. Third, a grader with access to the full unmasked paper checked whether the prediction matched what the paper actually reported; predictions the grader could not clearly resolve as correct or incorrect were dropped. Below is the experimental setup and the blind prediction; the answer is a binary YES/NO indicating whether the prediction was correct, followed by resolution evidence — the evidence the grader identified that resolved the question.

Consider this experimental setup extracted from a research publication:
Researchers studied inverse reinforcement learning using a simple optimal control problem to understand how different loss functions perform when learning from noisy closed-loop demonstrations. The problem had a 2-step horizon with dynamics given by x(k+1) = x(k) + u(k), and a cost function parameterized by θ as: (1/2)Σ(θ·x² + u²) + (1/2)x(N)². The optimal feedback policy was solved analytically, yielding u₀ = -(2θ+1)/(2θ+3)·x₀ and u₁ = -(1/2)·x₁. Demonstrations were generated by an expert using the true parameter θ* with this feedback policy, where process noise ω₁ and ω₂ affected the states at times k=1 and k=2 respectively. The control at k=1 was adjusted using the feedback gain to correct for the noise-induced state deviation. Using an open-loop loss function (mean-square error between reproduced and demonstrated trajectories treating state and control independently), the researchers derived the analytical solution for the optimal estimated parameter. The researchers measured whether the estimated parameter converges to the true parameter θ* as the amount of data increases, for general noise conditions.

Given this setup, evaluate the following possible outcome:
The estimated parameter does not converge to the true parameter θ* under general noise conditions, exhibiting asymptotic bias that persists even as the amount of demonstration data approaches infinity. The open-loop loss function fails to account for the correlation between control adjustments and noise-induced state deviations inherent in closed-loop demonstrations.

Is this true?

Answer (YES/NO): YES